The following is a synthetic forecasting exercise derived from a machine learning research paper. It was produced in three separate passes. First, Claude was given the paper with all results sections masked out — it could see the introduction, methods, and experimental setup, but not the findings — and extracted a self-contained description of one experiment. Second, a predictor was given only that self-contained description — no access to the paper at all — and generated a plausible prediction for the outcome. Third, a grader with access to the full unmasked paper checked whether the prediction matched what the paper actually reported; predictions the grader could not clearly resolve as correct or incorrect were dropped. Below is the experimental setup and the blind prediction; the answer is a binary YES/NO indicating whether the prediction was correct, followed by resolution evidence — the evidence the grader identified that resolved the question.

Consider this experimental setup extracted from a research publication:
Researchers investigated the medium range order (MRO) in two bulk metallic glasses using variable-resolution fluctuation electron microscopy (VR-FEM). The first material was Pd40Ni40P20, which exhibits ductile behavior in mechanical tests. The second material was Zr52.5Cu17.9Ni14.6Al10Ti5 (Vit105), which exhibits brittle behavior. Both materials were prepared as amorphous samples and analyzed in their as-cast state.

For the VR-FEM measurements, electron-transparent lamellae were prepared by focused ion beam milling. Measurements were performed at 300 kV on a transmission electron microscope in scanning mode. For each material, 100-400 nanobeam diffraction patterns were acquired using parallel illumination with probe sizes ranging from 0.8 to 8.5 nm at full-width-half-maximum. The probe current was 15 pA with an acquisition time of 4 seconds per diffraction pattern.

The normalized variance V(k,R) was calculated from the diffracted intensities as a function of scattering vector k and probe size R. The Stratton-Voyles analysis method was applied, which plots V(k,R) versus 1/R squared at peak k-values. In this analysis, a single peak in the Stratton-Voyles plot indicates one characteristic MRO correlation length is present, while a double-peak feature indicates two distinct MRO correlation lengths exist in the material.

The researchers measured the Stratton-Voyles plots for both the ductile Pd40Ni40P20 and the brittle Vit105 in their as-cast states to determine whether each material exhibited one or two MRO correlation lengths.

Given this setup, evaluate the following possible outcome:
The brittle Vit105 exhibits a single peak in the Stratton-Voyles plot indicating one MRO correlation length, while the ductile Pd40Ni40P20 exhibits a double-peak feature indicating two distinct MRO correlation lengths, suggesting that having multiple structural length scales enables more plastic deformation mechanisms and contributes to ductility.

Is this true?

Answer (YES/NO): YES